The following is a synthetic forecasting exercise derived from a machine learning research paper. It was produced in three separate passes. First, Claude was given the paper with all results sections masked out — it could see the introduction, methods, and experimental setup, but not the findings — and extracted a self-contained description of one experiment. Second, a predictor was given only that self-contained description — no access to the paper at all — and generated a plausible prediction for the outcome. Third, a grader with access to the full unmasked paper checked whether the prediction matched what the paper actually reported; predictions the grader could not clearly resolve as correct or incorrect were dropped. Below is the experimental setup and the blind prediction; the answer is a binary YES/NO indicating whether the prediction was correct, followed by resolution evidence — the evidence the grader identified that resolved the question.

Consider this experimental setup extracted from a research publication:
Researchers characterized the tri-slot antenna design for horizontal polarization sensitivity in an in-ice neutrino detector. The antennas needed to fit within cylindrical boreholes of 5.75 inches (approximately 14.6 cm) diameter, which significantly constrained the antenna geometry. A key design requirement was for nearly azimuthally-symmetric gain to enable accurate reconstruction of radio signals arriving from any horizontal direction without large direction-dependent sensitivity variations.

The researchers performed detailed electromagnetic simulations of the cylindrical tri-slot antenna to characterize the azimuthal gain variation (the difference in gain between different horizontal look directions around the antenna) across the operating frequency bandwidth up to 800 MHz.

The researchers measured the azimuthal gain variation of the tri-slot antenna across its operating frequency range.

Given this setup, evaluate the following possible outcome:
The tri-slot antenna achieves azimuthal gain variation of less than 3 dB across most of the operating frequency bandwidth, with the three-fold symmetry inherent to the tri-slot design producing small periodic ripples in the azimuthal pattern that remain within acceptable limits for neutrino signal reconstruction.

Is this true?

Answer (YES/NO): NO